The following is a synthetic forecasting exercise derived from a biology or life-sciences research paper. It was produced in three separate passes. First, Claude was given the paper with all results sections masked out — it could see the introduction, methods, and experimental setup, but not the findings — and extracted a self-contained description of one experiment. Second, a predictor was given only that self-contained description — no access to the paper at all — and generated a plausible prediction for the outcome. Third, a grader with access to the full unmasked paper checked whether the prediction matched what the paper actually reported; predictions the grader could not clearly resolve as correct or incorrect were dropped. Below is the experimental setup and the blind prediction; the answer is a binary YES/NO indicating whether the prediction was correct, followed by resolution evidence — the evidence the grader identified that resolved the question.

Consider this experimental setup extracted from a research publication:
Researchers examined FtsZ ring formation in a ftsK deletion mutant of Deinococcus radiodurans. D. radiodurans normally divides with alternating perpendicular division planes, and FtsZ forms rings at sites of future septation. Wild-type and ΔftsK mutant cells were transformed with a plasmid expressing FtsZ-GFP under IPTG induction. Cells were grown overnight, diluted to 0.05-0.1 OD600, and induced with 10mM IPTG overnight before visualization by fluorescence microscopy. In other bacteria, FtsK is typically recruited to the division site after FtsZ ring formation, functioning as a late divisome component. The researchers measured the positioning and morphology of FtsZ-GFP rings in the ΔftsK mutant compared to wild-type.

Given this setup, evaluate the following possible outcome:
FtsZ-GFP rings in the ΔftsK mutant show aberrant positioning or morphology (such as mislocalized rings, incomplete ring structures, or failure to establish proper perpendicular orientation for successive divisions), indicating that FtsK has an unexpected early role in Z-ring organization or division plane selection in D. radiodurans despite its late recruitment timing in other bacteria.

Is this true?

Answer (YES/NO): YES